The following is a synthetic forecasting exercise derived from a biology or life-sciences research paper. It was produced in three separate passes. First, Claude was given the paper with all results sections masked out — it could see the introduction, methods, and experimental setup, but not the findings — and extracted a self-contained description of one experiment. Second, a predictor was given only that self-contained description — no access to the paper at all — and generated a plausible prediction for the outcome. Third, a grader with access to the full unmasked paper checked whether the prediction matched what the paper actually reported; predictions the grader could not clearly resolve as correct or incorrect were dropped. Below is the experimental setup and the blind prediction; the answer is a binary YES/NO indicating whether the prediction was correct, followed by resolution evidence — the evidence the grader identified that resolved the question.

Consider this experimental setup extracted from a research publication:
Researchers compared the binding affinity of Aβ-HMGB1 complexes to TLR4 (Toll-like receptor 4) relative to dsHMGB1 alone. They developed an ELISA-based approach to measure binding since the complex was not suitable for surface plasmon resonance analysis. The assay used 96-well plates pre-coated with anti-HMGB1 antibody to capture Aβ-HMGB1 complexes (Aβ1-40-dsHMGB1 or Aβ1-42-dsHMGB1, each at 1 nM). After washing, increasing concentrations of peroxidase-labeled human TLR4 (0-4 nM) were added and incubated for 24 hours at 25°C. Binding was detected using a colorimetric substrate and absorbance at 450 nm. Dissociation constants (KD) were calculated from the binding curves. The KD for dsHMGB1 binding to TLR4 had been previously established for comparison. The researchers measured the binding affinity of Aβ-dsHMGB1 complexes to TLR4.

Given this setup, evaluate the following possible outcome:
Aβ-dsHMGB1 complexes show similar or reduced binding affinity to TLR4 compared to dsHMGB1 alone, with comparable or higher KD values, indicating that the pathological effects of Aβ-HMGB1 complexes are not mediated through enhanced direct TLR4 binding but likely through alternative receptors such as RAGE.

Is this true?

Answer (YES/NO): NO